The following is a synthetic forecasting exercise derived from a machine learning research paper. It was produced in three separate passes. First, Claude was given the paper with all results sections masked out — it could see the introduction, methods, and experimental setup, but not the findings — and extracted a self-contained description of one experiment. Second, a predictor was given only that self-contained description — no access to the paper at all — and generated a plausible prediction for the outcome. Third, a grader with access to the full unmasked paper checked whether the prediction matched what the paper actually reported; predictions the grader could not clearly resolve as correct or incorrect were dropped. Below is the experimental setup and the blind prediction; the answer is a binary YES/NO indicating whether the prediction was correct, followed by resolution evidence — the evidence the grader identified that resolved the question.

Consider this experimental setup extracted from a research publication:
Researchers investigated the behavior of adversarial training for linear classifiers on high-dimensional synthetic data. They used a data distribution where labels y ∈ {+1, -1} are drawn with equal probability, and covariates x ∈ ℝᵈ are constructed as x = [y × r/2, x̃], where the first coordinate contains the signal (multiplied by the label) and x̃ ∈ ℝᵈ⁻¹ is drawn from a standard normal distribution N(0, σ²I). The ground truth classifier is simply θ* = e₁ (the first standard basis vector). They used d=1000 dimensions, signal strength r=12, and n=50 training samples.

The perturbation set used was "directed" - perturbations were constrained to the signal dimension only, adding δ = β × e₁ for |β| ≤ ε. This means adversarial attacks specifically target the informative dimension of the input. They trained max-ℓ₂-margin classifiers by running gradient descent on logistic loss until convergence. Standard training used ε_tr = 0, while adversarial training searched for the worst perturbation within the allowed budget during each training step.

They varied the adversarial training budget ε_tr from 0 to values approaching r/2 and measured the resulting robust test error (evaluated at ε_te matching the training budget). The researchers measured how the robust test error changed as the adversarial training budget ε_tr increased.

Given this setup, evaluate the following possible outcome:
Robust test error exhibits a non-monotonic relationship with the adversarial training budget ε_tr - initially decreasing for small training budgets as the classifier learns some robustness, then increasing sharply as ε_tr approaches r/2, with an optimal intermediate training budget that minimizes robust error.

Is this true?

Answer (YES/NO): NO